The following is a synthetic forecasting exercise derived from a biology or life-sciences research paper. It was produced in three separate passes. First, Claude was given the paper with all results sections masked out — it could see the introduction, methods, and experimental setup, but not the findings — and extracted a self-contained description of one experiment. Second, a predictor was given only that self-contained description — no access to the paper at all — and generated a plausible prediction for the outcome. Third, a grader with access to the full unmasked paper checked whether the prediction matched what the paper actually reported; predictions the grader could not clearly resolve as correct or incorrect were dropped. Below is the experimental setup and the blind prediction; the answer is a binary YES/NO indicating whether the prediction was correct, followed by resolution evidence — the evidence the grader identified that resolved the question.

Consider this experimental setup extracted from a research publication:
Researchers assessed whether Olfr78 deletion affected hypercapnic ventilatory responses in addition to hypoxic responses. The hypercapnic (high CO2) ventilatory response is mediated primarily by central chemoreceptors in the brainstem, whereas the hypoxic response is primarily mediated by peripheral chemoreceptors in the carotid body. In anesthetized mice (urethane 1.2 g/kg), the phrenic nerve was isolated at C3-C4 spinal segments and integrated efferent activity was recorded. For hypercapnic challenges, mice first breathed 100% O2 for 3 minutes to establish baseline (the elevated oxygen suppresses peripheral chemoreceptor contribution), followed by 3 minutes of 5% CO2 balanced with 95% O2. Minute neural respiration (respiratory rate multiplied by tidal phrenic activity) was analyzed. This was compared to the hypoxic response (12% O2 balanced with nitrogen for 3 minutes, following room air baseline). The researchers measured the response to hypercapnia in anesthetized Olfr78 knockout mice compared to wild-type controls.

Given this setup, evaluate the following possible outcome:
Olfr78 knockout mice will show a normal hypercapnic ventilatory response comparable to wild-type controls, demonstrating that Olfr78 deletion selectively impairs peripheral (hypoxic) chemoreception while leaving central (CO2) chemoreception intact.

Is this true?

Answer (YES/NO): YES